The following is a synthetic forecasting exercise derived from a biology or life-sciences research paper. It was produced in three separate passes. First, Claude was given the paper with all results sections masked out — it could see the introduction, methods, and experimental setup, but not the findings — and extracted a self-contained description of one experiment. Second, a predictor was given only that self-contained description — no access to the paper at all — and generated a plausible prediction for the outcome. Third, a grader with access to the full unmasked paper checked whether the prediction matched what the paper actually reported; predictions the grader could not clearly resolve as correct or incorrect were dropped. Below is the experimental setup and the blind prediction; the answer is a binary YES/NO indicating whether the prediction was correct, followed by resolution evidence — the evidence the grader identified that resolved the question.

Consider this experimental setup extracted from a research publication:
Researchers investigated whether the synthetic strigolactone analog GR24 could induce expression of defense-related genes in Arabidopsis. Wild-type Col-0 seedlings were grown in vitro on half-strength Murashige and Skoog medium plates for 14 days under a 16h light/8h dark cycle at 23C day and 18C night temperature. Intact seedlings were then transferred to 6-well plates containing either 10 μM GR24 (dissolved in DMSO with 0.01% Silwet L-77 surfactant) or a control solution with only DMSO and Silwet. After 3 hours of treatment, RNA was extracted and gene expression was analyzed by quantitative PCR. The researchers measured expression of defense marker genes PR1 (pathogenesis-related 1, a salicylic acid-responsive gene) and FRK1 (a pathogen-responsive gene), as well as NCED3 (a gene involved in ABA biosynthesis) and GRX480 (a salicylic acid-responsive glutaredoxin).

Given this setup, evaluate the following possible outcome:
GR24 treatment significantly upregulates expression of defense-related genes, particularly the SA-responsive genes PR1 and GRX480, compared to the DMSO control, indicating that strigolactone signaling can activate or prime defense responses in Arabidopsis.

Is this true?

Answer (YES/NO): NO